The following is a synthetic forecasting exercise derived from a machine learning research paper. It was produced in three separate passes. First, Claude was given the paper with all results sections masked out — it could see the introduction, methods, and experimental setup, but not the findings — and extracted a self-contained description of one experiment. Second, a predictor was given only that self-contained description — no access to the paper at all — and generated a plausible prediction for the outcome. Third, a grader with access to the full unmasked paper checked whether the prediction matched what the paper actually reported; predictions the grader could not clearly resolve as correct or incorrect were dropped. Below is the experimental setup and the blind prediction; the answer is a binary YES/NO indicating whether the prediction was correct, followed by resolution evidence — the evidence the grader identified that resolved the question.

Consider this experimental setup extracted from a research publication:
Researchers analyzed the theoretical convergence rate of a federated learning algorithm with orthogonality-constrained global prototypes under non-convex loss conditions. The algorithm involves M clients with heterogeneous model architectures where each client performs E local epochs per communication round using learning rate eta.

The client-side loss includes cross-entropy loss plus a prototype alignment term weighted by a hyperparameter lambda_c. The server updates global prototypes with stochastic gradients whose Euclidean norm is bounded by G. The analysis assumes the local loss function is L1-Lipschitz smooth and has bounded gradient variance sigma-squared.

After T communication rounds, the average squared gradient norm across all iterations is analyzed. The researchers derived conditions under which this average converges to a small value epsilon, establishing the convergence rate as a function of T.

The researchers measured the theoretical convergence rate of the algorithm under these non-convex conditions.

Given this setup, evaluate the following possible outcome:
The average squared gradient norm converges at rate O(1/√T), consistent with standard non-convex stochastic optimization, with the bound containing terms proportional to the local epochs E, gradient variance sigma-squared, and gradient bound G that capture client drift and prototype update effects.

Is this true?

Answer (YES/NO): NO